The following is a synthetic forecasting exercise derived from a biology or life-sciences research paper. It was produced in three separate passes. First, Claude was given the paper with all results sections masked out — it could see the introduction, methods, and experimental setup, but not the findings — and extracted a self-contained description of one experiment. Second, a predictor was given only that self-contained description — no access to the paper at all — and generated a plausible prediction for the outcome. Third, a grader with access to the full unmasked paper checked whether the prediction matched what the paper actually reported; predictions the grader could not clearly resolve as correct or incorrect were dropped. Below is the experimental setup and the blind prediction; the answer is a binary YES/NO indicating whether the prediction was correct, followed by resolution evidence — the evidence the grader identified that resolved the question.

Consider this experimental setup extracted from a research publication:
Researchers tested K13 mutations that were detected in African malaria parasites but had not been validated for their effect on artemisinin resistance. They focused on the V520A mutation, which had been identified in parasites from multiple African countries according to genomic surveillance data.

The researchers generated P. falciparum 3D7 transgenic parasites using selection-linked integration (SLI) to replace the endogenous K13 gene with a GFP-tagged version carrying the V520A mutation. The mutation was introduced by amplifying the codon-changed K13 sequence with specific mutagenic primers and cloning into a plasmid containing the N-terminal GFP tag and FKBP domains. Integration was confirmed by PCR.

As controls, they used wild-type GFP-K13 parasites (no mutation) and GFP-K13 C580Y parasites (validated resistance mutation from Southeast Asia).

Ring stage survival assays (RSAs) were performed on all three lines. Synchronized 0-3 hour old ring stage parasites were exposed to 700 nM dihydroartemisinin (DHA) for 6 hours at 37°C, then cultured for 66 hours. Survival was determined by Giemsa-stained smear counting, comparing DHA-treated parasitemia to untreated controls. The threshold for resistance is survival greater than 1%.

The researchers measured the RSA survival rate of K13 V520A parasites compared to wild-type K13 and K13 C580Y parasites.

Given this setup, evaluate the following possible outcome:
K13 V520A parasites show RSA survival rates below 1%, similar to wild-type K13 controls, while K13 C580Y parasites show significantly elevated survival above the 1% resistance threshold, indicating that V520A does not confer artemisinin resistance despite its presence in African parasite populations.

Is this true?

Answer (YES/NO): NO